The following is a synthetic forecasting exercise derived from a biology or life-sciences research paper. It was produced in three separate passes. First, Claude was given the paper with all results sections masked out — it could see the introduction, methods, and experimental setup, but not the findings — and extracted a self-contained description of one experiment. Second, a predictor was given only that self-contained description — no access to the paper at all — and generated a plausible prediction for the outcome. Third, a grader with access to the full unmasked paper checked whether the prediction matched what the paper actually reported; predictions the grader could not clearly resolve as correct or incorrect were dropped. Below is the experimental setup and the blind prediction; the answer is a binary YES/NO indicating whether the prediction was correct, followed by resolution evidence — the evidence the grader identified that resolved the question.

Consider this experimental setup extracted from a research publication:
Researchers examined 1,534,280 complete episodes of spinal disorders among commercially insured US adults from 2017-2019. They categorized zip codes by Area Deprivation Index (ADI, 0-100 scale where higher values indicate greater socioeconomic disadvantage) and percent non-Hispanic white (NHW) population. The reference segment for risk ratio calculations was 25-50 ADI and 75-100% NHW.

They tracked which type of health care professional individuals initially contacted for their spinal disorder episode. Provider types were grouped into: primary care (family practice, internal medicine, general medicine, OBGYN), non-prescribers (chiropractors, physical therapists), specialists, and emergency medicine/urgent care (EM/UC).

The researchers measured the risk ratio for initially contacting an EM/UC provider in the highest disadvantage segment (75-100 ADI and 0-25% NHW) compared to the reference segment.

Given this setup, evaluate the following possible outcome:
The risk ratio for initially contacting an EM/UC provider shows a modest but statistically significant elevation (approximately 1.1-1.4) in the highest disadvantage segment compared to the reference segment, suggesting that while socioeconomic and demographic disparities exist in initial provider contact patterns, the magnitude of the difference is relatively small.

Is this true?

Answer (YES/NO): NO